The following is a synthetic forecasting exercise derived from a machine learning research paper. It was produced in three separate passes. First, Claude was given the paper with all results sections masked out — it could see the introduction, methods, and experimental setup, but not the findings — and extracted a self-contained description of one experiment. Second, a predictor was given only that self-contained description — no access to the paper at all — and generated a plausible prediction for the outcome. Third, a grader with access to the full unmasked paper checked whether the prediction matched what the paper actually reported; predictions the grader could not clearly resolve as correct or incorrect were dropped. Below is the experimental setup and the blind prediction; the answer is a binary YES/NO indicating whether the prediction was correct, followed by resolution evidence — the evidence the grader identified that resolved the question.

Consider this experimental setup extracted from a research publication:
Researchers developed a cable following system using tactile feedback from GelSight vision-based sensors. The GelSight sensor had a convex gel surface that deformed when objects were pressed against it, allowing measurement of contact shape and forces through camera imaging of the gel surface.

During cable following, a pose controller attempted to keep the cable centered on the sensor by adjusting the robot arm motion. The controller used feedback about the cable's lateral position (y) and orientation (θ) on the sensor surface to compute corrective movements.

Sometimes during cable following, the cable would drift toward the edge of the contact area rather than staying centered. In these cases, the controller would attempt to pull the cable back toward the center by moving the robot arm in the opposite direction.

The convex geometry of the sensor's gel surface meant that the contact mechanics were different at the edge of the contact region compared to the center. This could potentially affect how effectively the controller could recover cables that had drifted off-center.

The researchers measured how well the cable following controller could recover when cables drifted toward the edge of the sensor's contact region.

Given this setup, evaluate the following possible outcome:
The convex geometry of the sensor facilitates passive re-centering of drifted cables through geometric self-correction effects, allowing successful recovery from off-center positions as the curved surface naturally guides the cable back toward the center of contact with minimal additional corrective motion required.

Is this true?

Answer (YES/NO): NO